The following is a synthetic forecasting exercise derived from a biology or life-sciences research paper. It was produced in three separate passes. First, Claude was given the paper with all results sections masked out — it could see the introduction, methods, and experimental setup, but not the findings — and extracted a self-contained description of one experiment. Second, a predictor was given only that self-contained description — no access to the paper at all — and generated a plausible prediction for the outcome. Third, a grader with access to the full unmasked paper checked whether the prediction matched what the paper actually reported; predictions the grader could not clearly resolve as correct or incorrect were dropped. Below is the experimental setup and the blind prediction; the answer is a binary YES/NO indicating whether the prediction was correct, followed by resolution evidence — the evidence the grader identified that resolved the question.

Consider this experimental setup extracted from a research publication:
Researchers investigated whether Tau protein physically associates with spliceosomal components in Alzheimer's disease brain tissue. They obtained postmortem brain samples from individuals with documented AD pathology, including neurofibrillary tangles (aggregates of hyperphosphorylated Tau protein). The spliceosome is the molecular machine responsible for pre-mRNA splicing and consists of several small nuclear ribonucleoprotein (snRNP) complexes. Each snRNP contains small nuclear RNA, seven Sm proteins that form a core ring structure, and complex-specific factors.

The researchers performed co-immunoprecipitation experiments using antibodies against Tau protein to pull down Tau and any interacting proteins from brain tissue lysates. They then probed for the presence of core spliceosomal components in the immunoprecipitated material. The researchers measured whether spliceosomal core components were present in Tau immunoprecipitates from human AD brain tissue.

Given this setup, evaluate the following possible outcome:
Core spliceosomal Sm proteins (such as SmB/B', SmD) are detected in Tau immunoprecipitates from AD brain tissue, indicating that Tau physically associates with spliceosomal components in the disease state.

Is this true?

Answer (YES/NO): YES